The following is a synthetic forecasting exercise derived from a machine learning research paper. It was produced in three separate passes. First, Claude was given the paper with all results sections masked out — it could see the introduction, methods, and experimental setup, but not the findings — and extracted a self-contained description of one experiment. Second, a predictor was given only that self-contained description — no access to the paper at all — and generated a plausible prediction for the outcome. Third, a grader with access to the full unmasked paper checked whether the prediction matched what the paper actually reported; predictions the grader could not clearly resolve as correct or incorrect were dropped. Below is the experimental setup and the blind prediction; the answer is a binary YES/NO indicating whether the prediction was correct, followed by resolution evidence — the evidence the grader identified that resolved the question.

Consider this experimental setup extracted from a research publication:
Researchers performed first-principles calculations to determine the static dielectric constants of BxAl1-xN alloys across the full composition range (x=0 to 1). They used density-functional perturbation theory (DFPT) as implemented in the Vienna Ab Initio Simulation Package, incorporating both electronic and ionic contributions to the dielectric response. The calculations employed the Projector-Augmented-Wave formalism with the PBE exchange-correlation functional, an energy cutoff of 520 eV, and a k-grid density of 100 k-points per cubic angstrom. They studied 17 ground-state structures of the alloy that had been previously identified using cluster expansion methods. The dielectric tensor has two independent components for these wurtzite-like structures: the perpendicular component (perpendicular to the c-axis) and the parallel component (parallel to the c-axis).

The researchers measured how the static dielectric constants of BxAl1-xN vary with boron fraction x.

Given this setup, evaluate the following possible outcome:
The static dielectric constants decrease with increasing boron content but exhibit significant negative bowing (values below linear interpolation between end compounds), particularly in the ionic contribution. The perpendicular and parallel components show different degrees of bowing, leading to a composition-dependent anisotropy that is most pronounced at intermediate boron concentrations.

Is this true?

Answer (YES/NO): NO